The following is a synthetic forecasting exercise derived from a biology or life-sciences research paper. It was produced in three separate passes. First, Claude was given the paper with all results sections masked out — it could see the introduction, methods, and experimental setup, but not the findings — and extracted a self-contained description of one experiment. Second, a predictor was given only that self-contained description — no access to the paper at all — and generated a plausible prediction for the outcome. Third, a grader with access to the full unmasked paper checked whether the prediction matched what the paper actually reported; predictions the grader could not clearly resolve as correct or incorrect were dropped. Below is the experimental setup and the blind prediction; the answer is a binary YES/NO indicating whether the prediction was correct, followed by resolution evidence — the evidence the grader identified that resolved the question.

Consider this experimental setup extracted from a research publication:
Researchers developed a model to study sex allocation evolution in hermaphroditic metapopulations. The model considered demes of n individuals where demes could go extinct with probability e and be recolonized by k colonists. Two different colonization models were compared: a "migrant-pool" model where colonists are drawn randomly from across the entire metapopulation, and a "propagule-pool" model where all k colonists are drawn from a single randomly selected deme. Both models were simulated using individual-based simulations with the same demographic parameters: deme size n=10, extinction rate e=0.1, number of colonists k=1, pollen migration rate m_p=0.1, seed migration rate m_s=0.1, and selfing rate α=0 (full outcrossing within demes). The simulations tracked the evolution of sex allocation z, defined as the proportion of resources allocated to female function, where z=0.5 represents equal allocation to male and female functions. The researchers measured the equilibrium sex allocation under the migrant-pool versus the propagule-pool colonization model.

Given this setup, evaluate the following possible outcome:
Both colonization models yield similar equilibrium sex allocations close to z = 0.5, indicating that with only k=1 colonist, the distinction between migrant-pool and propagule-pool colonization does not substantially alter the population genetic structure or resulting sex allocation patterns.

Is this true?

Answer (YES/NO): NO